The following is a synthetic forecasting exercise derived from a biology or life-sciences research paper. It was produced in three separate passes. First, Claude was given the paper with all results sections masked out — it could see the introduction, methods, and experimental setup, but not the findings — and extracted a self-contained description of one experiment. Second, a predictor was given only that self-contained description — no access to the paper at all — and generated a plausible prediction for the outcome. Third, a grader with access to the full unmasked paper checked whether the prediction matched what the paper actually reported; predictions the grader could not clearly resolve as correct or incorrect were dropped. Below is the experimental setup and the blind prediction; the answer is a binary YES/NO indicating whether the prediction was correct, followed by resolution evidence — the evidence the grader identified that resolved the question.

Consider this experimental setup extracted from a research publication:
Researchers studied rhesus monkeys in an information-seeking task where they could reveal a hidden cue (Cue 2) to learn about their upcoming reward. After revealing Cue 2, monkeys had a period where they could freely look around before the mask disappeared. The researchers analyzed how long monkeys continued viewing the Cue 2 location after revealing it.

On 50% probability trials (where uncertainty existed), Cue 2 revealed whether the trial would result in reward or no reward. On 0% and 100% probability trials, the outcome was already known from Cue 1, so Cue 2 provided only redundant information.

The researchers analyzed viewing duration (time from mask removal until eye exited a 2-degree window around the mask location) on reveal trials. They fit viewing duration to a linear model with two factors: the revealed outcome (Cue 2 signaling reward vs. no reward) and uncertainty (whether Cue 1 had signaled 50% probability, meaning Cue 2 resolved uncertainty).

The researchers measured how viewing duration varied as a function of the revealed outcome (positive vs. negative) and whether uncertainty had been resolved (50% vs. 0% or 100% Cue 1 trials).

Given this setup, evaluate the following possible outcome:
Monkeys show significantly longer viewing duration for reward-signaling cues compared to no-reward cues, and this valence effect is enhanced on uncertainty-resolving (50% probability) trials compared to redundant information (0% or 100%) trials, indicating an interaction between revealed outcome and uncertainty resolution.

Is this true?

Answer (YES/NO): NO